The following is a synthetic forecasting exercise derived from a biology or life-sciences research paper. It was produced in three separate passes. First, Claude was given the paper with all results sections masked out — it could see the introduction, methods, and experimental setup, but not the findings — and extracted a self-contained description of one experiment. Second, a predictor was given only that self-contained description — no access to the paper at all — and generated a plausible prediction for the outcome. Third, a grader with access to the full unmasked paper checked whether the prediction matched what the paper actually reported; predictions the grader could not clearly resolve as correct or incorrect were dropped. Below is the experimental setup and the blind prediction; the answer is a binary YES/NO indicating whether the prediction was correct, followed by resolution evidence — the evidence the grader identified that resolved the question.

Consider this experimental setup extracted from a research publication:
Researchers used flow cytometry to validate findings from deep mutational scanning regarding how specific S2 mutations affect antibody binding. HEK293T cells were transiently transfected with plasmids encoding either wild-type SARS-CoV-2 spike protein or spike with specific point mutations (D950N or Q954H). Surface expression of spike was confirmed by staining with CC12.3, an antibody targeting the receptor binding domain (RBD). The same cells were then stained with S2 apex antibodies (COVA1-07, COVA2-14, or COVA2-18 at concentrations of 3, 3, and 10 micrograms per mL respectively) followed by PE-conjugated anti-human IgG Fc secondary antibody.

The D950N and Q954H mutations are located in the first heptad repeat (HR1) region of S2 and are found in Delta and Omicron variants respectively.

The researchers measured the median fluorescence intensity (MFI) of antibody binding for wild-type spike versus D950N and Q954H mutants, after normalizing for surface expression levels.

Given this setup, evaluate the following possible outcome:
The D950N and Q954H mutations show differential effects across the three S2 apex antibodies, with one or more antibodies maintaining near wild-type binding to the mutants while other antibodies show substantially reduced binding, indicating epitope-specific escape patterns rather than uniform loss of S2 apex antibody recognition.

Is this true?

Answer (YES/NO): NO